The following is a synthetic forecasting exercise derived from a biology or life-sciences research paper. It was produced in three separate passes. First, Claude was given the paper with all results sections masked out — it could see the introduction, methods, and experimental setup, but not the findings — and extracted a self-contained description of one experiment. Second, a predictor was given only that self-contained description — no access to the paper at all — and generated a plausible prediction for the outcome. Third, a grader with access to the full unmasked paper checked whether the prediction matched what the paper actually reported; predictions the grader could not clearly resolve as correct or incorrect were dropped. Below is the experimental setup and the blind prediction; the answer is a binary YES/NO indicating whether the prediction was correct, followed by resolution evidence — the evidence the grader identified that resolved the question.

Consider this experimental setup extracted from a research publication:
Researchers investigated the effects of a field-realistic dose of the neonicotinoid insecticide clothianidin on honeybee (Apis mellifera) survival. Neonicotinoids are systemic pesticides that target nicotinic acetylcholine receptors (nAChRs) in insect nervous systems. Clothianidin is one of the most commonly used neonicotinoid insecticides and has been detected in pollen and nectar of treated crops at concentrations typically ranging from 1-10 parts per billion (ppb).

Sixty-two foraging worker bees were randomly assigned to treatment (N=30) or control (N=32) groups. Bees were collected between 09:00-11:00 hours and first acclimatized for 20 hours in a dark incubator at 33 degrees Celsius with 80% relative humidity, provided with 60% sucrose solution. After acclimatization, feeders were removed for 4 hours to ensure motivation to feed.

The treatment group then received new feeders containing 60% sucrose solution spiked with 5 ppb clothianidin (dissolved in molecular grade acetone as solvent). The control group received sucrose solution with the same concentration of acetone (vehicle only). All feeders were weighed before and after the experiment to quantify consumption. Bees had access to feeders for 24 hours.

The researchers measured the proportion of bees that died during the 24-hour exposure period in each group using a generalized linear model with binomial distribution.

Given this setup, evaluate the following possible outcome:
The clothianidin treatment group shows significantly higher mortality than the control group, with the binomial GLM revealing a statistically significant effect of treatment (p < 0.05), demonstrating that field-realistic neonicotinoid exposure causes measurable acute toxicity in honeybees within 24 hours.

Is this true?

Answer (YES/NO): NO